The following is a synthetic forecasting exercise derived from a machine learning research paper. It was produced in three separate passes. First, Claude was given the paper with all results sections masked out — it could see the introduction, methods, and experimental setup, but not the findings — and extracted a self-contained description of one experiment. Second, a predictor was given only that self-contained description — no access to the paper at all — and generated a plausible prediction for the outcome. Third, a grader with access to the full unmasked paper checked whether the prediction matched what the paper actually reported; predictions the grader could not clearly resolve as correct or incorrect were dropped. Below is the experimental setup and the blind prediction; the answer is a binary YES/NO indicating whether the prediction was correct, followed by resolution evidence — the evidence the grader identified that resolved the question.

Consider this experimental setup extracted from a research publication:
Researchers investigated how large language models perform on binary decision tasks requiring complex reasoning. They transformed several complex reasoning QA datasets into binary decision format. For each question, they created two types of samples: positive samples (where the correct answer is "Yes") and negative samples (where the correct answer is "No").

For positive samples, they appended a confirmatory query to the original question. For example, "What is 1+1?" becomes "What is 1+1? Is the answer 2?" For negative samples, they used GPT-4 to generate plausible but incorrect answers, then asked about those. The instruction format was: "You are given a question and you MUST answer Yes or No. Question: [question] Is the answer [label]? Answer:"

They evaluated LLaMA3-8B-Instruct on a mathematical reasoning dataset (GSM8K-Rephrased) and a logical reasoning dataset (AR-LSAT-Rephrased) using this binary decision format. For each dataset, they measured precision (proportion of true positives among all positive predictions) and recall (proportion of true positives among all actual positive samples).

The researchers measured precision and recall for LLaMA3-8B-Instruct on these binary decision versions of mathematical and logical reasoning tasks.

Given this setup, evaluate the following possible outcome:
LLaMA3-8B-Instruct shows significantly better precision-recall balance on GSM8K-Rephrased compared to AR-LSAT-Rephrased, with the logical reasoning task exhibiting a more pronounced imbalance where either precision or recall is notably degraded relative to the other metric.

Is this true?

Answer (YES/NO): NO